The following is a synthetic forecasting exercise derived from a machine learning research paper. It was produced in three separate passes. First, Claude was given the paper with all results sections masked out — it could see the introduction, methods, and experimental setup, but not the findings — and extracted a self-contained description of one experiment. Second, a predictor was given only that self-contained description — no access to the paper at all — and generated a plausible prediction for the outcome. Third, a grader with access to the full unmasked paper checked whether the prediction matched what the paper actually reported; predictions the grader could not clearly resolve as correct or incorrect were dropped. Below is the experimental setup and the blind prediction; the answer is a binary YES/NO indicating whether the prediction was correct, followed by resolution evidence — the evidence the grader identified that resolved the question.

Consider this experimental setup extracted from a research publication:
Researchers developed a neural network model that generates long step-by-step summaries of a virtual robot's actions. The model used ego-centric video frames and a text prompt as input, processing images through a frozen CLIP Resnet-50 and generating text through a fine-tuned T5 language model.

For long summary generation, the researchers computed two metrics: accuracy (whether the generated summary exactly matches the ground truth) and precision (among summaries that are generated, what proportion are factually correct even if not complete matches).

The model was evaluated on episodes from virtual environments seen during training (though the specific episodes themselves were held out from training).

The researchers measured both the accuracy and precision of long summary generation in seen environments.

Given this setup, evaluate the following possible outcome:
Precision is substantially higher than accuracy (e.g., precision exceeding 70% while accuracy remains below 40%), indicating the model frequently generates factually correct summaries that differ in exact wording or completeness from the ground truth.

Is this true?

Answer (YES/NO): NO